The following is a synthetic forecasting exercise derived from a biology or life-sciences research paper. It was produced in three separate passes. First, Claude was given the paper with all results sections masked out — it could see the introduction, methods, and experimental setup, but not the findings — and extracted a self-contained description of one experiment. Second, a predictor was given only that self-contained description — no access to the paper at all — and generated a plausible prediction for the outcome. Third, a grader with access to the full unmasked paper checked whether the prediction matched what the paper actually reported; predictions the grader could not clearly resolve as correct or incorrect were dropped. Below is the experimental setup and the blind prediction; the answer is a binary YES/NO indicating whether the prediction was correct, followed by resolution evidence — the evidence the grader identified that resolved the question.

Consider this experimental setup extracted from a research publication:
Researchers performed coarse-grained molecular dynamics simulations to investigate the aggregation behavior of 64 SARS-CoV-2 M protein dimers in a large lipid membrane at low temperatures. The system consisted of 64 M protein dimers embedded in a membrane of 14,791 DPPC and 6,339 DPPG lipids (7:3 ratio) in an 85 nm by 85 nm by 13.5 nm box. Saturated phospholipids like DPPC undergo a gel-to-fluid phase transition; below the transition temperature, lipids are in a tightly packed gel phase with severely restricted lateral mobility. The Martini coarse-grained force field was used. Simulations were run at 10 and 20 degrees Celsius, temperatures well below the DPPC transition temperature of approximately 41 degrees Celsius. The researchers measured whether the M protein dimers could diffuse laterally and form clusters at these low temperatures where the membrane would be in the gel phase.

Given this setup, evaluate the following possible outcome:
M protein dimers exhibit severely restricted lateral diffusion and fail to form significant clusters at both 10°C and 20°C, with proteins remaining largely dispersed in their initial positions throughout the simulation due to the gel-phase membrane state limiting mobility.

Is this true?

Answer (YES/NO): YES